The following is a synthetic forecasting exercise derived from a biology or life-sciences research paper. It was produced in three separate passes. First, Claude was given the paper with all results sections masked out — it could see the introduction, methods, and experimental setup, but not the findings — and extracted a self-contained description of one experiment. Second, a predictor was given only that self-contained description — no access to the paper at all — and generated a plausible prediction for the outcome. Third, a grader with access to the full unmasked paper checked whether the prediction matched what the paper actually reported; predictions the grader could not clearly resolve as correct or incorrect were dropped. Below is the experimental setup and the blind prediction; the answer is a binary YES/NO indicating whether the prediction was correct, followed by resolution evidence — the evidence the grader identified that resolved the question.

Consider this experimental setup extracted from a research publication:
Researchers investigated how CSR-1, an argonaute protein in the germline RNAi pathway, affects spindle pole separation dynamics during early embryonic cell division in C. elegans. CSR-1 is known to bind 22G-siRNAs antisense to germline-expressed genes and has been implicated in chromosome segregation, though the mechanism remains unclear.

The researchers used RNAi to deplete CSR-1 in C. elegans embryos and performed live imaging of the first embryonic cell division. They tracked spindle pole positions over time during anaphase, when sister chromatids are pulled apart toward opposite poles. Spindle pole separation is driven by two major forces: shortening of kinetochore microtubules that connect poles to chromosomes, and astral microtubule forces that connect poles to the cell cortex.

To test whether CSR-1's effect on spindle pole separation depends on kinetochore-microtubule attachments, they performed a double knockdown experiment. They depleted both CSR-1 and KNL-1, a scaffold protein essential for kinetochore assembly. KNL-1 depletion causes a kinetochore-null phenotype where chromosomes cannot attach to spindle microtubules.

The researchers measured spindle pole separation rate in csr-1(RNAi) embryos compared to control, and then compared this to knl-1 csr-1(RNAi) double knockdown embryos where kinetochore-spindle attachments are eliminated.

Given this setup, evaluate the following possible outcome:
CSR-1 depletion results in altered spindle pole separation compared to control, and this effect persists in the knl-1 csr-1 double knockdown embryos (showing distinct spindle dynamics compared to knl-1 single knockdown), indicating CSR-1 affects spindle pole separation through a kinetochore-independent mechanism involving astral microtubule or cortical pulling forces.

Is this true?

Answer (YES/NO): NO